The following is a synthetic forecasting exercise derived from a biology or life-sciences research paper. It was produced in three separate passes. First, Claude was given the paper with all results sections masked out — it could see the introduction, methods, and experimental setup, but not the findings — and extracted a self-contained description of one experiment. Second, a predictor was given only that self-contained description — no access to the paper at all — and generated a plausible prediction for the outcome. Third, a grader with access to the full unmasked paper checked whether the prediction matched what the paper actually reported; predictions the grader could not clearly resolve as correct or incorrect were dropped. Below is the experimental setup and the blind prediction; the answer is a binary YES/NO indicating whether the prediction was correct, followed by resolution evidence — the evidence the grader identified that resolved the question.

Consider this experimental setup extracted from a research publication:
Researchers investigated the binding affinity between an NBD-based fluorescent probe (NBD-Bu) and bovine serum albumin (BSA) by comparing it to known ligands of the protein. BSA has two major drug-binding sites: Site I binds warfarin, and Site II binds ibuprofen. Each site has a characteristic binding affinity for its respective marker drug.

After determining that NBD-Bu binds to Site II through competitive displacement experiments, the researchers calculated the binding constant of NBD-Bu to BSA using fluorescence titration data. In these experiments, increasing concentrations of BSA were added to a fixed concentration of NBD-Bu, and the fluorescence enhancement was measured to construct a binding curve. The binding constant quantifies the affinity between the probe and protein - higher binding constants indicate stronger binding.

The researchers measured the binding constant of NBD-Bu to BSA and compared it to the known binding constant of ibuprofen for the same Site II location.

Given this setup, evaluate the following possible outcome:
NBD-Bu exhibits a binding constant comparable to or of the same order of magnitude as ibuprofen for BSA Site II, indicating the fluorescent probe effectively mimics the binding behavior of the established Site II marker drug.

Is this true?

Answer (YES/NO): NO